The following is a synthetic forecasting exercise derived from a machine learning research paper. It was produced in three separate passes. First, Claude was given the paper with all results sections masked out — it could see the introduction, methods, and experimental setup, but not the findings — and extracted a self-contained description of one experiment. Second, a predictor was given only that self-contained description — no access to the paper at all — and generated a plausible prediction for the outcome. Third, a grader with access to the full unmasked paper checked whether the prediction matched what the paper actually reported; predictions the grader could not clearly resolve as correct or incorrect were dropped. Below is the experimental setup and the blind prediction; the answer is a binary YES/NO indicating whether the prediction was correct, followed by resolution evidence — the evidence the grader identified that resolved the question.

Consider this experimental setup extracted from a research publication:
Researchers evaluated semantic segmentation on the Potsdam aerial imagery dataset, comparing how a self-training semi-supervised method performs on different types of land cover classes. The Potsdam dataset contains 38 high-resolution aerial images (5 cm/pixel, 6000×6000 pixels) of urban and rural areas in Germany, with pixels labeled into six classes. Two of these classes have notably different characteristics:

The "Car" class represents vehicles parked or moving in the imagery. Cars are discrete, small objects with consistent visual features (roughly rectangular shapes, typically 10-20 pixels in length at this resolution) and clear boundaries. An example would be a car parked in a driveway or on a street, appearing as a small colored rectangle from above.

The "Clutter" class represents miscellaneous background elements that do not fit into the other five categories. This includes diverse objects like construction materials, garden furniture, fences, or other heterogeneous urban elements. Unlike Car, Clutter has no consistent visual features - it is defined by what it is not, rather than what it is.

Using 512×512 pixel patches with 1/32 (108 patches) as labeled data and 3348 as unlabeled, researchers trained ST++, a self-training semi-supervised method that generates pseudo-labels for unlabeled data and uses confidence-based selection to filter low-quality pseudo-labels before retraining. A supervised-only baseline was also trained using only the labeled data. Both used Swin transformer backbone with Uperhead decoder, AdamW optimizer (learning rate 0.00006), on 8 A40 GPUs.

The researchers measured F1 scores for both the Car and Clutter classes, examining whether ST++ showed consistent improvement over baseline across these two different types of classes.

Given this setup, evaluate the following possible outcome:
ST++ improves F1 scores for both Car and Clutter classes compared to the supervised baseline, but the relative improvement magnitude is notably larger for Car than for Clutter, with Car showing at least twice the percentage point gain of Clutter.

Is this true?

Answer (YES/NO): NO